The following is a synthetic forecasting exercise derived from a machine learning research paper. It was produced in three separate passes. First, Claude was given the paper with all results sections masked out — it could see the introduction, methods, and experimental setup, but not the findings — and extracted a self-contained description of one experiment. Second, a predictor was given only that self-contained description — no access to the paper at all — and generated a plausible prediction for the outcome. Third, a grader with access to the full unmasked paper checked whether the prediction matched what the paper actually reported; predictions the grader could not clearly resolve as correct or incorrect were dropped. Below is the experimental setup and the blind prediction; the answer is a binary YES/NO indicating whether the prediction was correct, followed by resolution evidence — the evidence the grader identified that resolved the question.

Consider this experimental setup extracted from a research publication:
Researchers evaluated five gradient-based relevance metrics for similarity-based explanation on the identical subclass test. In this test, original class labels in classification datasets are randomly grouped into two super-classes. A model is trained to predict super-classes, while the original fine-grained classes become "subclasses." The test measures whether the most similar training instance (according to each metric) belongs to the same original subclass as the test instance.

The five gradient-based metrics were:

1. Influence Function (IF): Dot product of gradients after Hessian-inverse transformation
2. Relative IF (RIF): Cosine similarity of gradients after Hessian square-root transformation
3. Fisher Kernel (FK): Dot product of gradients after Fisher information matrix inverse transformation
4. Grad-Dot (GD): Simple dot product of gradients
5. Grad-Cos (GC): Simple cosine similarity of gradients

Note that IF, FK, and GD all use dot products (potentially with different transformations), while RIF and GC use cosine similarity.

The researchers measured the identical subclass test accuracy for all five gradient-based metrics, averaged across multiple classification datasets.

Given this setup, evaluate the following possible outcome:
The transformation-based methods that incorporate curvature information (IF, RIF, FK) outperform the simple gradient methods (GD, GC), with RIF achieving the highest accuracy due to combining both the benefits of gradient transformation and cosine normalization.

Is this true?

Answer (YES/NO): NO